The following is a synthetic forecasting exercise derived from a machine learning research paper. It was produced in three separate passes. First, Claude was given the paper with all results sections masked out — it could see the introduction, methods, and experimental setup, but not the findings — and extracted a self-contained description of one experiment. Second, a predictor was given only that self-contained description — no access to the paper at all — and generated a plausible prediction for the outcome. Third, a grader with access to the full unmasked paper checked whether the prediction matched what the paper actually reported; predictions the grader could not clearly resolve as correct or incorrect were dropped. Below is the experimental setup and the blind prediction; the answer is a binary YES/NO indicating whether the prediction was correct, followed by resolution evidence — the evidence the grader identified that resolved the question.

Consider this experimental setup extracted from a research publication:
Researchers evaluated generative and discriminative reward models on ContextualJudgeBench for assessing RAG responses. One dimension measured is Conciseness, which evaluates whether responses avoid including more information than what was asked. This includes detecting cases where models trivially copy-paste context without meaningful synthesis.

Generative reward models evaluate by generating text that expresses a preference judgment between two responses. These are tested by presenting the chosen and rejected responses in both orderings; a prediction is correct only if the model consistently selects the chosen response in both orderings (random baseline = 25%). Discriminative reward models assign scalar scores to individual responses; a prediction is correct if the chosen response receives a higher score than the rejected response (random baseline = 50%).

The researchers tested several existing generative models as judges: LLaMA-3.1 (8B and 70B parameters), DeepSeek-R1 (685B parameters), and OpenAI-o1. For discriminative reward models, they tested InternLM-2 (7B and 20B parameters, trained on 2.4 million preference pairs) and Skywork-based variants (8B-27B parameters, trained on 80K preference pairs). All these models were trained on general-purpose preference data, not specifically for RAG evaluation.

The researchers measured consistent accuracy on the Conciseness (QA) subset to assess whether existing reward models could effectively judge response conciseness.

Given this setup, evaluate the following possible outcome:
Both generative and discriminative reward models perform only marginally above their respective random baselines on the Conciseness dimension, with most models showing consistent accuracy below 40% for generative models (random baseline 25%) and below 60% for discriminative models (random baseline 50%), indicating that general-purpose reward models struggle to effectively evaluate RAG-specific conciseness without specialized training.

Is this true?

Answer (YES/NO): NO